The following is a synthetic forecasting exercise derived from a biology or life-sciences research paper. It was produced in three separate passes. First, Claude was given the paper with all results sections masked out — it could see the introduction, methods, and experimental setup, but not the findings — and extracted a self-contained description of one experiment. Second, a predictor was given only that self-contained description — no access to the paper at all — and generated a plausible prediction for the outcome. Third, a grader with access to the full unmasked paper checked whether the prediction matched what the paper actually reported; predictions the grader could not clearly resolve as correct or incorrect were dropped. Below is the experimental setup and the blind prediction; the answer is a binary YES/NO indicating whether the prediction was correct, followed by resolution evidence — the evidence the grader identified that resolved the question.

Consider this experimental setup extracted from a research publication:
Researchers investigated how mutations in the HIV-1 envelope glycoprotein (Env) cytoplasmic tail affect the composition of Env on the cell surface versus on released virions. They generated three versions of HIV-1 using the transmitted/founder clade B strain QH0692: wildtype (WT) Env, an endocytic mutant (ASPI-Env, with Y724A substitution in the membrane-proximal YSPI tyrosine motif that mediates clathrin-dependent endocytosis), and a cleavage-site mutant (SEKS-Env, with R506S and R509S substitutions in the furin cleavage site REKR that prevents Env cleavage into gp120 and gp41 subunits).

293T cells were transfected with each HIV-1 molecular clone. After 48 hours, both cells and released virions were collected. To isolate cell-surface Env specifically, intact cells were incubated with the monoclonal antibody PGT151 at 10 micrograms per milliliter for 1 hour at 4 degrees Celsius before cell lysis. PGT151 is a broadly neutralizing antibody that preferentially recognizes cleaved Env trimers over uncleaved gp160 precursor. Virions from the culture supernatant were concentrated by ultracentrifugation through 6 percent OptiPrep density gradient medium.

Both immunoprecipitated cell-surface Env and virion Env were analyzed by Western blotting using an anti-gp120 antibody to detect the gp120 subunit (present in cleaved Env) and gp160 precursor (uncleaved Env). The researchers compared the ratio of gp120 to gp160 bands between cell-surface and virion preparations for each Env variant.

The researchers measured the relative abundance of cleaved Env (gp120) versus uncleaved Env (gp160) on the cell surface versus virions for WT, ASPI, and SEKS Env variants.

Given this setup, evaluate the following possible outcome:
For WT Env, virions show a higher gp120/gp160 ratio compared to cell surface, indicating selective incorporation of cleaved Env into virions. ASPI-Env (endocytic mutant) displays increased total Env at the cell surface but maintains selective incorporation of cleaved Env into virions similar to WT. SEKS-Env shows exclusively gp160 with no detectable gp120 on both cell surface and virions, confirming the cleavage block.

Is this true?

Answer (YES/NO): YES